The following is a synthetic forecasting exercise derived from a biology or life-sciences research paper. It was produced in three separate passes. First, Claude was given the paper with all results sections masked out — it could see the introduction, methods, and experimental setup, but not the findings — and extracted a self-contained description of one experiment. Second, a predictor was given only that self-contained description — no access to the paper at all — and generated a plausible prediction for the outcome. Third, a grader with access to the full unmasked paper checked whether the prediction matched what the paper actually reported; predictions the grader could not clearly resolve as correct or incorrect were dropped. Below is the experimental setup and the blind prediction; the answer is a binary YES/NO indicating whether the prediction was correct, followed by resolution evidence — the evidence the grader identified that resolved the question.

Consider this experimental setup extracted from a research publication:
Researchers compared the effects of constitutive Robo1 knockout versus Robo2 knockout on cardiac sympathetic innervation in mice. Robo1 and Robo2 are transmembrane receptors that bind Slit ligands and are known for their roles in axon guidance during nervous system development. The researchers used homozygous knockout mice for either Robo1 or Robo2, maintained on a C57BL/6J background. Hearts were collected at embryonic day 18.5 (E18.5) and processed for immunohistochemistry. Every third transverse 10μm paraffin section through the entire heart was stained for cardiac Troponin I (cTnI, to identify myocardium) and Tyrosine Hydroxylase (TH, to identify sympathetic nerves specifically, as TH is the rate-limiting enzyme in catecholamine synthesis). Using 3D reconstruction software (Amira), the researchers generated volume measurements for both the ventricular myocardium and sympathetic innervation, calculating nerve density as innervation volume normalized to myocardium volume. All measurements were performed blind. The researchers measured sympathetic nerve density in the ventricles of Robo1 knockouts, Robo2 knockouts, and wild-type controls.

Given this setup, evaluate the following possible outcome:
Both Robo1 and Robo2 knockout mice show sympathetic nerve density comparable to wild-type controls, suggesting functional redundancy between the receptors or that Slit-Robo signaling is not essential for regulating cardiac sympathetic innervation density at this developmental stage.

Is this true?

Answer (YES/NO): NO